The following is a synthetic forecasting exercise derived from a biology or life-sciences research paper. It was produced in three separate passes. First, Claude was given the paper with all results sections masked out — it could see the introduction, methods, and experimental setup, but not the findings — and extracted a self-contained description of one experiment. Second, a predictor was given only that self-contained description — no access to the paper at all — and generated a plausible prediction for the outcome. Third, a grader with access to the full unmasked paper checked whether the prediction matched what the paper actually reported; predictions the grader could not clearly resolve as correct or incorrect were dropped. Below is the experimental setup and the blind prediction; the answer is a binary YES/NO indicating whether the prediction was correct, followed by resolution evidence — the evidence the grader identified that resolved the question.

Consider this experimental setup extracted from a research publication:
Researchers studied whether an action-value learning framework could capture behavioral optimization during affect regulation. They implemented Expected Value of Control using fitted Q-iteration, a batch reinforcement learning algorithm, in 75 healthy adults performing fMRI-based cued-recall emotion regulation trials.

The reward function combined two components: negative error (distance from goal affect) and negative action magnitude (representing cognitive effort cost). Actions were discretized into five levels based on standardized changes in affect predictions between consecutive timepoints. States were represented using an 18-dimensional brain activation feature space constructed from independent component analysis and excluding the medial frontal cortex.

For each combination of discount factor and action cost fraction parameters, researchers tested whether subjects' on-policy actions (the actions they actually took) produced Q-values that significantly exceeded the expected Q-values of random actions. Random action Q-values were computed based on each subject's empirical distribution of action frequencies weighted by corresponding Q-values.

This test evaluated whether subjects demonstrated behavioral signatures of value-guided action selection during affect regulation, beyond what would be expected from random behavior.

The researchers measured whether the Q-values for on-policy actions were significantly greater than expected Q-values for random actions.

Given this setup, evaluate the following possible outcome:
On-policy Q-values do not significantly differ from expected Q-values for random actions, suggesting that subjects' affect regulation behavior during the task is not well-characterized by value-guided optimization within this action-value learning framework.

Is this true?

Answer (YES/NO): NO